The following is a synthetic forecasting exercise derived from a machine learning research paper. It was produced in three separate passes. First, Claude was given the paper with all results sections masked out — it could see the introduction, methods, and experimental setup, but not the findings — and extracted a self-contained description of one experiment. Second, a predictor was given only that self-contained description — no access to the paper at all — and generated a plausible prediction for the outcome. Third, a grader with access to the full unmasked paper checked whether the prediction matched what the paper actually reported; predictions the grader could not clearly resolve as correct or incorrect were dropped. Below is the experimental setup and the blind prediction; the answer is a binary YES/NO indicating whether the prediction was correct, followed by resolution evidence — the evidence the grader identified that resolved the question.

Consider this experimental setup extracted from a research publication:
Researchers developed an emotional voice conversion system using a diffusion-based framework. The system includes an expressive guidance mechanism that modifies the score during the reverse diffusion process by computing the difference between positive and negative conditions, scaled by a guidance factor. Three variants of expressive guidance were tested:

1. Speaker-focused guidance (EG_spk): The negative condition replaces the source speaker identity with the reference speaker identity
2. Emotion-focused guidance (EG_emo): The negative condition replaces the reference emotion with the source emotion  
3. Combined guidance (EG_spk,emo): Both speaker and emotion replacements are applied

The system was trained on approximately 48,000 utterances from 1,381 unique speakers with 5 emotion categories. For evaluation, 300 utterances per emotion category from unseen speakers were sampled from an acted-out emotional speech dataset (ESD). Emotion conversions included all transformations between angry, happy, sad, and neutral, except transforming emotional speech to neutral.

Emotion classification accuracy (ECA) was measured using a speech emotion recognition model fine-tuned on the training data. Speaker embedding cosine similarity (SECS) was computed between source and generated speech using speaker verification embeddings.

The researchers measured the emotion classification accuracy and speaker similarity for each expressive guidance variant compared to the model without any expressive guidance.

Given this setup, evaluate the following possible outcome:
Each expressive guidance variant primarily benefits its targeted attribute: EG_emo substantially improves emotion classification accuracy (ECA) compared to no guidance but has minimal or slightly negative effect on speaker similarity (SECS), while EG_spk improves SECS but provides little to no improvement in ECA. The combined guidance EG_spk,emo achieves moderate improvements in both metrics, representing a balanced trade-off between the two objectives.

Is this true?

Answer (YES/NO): NO